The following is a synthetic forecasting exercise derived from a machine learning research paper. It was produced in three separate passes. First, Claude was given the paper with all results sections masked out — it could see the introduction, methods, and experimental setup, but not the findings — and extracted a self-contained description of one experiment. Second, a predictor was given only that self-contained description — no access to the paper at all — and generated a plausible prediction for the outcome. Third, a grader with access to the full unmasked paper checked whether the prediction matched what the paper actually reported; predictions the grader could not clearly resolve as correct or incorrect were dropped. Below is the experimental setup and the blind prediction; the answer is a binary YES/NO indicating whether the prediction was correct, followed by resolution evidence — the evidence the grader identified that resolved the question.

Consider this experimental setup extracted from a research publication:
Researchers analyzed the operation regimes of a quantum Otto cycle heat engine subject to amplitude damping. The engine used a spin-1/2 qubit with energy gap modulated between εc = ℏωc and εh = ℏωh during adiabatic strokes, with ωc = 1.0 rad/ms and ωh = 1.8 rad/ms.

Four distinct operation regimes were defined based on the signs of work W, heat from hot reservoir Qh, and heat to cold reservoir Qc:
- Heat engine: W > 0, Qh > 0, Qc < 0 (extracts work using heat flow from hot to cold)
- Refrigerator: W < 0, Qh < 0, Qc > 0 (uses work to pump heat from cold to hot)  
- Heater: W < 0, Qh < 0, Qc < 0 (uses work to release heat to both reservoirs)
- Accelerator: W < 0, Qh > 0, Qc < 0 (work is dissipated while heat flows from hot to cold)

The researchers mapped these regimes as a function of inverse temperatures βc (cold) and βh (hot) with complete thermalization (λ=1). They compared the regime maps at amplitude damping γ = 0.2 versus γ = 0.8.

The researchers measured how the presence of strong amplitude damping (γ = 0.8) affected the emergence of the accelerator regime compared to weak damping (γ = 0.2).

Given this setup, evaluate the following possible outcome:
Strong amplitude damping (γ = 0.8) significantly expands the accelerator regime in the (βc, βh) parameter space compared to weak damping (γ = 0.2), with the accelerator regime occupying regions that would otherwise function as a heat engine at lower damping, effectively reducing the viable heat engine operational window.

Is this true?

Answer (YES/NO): YES